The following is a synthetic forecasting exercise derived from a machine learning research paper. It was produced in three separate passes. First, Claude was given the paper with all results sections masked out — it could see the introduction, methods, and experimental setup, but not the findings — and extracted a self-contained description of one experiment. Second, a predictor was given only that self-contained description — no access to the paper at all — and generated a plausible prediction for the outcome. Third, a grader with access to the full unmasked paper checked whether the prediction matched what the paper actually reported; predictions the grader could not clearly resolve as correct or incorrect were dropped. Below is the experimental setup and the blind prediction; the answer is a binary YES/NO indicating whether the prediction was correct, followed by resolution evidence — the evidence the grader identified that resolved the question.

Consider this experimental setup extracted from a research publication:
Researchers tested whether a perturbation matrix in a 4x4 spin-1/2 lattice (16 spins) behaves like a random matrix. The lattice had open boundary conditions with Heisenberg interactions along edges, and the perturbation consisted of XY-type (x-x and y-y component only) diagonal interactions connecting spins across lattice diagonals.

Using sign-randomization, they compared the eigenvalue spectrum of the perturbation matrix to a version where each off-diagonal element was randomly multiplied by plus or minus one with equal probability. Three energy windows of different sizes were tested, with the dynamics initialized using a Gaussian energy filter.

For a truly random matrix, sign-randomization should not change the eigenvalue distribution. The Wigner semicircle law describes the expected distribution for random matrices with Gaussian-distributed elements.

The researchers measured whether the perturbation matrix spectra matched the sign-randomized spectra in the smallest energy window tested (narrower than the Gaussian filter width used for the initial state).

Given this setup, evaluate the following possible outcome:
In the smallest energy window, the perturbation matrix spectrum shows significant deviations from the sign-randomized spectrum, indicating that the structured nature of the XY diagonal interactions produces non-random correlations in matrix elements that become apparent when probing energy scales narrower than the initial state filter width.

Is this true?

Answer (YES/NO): YES